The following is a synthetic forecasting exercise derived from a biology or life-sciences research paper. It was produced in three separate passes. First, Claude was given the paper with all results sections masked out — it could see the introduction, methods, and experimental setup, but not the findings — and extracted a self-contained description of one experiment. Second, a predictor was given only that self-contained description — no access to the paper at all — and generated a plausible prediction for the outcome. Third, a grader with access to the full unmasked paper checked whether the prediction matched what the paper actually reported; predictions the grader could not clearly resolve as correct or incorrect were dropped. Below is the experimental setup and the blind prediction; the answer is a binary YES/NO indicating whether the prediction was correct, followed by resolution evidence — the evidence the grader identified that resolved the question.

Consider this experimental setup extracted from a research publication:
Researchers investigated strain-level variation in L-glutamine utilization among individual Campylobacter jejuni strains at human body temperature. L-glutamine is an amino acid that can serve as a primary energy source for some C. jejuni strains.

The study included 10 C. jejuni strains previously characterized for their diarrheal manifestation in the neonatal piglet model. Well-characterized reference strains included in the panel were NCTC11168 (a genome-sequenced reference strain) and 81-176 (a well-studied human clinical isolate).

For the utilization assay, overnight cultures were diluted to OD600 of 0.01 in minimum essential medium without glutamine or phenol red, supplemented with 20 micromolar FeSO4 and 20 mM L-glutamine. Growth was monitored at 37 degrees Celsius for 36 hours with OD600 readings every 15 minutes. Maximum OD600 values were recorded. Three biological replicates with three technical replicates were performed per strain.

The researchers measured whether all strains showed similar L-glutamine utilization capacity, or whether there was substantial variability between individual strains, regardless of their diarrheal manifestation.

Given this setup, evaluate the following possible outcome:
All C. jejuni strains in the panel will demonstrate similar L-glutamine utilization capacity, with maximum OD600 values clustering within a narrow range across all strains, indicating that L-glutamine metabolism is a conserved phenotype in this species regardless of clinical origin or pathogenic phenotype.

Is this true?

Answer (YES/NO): NO